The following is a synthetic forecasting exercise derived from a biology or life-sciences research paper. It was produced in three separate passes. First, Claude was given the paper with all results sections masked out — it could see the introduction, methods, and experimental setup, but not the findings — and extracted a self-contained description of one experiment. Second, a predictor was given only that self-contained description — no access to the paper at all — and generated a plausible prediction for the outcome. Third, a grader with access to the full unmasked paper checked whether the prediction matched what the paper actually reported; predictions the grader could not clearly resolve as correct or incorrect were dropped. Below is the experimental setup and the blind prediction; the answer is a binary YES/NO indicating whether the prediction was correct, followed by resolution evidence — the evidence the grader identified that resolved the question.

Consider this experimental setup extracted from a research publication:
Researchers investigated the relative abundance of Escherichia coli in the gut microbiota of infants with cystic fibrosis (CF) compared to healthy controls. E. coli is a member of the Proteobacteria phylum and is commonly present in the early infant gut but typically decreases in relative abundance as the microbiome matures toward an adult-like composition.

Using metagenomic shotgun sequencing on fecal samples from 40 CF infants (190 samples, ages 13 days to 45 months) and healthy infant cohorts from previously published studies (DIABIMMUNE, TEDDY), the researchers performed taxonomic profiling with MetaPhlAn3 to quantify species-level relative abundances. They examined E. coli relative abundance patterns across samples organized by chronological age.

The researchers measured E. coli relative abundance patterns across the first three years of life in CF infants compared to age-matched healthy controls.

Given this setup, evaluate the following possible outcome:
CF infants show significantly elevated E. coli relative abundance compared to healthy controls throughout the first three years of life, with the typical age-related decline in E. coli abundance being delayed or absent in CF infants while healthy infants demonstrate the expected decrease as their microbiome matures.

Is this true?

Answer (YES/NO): YES